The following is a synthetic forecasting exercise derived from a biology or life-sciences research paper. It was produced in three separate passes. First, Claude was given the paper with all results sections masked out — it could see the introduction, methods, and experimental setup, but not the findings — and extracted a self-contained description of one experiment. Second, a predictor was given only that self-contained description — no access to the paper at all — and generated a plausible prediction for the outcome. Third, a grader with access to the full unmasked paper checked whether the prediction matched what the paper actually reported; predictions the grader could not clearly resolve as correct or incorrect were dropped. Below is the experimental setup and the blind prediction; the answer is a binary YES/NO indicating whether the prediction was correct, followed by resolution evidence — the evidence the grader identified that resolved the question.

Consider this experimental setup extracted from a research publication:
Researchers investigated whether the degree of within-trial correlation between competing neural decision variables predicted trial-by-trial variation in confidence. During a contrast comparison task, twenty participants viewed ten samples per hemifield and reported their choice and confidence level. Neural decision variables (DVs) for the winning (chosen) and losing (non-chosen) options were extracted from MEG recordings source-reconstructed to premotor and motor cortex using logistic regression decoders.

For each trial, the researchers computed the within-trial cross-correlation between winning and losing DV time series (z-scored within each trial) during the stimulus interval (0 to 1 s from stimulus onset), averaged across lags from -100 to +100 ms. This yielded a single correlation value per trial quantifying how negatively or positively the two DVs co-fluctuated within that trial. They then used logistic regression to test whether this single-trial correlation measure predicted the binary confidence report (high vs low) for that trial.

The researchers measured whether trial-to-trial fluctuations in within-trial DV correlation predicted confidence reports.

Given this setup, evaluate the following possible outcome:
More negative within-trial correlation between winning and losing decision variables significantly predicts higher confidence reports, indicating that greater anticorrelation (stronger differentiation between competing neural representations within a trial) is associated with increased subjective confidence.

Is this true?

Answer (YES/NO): YES